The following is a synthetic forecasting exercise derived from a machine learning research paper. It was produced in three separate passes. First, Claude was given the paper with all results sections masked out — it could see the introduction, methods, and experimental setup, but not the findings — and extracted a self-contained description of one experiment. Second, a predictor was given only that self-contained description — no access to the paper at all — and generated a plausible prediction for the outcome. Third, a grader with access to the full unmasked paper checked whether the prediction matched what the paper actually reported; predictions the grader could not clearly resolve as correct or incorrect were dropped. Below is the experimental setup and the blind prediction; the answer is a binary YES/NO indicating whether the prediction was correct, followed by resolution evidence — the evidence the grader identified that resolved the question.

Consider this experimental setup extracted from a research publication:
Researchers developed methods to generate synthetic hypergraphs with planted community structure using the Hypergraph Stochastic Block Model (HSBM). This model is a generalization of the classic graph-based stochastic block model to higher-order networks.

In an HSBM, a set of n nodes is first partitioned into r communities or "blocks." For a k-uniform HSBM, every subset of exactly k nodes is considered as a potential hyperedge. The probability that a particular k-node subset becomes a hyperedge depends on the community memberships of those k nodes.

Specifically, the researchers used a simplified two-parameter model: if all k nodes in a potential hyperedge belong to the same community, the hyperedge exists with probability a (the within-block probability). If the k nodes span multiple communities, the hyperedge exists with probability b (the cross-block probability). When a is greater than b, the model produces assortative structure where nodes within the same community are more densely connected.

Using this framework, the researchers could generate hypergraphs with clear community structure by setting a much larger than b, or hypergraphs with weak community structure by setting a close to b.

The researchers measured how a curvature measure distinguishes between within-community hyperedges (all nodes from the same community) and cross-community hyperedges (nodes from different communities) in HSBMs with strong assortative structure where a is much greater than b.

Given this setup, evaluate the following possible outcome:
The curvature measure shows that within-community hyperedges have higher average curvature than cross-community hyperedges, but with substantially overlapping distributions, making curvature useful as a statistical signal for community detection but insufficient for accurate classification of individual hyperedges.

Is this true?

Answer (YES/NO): NO